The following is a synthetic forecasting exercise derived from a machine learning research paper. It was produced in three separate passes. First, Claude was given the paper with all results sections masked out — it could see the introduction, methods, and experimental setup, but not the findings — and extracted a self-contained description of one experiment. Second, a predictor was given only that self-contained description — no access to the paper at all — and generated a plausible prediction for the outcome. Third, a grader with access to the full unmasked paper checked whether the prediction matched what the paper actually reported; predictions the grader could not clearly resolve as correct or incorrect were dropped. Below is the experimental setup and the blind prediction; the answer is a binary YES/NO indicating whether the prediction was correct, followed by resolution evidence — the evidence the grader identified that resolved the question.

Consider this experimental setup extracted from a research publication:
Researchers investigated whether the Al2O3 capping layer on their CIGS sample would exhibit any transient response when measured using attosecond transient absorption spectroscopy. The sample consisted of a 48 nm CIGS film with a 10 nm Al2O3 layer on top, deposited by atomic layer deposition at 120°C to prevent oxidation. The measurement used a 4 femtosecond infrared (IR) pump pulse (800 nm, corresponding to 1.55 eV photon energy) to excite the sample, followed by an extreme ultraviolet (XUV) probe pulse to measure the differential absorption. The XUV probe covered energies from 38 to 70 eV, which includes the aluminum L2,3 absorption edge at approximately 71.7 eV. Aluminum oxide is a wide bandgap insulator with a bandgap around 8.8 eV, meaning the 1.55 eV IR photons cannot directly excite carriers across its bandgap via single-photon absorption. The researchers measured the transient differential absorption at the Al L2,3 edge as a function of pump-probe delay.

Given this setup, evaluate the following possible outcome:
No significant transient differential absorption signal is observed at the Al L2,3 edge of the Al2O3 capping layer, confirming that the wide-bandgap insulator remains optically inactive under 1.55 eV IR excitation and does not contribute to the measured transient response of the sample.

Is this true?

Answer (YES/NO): YES